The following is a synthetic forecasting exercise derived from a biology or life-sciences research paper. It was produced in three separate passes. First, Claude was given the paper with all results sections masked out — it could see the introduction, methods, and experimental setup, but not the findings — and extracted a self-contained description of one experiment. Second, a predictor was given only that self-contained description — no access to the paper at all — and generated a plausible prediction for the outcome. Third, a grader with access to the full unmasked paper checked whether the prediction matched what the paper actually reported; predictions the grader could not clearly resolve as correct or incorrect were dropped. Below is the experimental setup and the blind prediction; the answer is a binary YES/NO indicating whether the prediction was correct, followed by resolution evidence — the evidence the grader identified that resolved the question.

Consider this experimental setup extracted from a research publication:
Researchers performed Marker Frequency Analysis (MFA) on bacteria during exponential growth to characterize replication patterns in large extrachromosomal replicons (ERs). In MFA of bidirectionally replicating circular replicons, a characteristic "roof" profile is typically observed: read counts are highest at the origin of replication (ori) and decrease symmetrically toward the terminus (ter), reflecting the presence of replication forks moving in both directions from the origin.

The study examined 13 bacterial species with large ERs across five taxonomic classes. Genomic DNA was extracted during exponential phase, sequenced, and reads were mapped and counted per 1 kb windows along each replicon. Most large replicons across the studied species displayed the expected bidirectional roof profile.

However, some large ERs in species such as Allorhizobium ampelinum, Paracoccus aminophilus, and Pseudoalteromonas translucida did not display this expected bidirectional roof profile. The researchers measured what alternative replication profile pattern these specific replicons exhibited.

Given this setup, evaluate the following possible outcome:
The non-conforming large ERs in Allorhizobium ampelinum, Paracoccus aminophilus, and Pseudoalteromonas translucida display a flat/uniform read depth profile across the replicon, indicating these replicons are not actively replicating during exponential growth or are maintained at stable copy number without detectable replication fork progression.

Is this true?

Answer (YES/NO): NO